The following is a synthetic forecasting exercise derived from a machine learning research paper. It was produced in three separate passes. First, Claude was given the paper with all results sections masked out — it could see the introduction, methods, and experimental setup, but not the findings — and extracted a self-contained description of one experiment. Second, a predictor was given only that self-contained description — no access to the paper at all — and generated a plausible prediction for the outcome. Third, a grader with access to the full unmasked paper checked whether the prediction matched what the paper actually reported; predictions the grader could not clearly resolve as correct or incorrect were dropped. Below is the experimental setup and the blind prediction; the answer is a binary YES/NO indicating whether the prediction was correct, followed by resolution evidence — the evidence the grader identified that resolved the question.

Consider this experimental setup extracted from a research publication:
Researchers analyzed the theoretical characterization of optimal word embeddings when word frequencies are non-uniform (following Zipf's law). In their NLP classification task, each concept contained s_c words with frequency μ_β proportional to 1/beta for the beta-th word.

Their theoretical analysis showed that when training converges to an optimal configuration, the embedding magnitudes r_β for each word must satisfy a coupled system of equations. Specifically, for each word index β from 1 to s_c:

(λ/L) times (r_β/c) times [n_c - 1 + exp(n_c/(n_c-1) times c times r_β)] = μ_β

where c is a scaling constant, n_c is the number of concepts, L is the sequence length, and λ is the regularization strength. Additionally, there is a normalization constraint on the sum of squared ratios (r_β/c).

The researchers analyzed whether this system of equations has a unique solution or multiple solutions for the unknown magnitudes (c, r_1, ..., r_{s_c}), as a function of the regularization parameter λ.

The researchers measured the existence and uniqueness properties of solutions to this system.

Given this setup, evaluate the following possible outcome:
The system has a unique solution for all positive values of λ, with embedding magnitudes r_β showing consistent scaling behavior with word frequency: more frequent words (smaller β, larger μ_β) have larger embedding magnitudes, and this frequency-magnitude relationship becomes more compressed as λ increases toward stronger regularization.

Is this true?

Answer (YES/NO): NO